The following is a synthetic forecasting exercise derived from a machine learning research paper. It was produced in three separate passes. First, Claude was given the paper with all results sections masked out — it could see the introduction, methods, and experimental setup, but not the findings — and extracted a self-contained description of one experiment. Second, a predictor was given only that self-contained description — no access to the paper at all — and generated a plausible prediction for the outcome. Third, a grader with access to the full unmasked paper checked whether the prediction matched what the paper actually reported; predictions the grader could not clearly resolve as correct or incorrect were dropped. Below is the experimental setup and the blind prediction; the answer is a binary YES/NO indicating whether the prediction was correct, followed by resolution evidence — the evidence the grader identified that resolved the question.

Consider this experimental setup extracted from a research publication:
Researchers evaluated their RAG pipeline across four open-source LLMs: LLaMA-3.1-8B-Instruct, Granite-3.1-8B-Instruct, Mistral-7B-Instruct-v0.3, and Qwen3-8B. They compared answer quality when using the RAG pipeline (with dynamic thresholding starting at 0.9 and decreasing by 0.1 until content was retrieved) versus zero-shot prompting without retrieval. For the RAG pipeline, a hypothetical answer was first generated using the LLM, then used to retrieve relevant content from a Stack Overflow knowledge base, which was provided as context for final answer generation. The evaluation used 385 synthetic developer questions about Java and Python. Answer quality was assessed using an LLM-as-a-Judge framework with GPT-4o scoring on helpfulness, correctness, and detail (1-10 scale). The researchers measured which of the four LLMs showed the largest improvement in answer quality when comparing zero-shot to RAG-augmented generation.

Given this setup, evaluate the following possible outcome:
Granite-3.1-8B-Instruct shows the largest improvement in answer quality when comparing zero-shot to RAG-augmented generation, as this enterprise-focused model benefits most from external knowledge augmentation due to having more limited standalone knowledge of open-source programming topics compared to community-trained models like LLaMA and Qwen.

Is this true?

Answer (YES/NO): NO